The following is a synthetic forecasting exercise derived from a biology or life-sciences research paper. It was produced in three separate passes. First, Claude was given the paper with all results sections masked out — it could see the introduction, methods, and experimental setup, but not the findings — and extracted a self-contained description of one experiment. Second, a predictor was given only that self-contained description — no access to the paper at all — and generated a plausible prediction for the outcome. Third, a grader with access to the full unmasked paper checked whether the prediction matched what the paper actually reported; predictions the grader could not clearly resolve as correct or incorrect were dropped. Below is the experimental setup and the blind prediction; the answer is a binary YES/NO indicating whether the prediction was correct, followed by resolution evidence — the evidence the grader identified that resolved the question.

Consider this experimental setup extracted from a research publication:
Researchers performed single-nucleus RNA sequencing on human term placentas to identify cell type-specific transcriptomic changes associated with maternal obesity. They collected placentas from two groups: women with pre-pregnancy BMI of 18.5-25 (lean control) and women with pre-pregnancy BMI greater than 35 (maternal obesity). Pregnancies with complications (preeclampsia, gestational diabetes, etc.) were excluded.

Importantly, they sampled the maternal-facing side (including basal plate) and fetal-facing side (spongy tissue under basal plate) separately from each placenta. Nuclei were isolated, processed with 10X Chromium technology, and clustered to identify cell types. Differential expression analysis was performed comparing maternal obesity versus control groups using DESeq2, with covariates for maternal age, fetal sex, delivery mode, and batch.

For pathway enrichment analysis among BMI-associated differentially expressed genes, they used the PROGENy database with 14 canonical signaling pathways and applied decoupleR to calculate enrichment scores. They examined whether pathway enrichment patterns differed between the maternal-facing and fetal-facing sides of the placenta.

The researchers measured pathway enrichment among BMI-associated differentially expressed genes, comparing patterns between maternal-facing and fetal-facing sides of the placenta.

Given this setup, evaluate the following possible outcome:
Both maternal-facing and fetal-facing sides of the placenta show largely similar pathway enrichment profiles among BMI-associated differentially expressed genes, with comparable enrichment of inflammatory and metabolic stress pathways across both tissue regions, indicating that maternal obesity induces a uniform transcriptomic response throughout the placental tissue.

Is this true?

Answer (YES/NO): NO